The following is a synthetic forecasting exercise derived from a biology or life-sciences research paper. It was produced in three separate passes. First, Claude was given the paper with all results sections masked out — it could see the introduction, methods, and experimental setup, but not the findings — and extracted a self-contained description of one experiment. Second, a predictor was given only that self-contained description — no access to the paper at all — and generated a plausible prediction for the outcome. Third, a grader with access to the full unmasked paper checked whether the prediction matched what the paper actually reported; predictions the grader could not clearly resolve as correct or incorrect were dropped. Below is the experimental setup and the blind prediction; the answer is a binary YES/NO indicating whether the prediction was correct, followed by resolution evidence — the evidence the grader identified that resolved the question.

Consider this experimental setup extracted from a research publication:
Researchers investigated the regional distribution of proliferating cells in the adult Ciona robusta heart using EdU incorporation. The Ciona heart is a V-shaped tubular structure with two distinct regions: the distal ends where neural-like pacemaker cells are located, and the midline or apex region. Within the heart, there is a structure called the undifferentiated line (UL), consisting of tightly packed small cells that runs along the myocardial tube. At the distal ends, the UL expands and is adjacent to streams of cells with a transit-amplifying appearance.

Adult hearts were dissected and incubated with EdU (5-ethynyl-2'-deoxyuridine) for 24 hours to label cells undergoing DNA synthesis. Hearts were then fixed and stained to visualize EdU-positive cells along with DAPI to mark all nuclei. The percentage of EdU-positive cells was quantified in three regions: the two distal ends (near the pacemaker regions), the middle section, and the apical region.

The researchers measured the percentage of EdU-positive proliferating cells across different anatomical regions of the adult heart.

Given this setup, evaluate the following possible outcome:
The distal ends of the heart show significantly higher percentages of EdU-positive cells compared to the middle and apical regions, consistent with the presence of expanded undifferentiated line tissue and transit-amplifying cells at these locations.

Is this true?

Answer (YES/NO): YES